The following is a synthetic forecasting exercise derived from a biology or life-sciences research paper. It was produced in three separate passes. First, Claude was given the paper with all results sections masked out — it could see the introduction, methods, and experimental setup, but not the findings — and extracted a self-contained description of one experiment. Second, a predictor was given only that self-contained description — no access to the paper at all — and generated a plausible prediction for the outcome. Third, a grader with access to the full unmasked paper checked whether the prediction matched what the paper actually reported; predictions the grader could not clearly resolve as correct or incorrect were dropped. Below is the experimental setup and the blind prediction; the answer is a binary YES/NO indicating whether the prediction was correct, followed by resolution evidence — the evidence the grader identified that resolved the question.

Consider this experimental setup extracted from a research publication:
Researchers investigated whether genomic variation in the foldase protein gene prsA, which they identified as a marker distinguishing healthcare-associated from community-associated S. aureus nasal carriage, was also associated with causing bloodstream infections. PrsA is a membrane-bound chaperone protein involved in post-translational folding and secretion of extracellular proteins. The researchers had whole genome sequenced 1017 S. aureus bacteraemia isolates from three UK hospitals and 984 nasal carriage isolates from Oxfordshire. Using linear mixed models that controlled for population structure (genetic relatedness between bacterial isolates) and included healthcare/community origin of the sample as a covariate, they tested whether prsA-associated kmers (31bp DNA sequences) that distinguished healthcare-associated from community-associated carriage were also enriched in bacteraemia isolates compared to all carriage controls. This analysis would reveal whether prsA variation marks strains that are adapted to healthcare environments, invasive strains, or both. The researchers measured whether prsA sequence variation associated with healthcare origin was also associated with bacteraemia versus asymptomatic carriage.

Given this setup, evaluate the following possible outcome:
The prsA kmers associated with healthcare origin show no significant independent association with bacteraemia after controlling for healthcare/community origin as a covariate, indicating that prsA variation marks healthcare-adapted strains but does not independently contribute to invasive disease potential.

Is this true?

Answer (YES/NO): YES